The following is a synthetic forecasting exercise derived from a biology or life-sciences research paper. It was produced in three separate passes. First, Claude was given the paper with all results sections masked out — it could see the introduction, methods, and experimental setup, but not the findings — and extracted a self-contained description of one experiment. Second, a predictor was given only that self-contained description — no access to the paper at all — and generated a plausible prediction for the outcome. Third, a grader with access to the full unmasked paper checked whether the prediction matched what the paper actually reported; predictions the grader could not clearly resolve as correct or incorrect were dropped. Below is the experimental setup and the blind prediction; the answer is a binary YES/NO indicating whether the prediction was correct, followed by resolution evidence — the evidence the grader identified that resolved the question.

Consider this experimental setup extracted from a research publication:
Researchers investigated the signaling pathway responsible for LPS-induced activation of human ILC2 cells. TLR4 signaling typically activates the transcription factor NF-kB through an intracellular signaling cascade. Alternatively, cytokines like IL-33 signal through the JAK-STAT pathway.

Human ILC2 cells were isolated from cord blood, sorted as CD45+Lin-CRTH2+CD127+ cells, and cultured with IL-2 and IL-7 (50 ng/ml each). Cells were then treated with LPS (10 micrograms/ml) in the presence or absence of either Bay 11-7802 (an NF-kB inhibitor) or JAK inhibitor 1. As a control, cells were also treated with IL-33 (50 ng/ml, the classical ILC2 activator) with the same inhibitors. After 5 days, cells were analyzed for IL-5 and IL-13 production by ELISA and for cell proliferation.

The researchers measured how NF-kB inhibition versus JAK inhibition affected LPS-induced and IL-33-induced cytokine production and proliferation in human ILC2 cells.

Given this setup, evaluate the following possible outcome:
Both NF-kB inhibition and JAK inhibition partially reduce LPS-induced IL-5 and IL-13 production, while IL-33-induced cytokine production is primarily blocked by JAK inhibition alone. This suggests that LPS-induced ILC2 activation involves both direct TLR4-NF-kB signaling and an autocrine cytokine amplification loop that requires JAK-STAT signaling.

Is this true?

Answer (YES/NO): NO